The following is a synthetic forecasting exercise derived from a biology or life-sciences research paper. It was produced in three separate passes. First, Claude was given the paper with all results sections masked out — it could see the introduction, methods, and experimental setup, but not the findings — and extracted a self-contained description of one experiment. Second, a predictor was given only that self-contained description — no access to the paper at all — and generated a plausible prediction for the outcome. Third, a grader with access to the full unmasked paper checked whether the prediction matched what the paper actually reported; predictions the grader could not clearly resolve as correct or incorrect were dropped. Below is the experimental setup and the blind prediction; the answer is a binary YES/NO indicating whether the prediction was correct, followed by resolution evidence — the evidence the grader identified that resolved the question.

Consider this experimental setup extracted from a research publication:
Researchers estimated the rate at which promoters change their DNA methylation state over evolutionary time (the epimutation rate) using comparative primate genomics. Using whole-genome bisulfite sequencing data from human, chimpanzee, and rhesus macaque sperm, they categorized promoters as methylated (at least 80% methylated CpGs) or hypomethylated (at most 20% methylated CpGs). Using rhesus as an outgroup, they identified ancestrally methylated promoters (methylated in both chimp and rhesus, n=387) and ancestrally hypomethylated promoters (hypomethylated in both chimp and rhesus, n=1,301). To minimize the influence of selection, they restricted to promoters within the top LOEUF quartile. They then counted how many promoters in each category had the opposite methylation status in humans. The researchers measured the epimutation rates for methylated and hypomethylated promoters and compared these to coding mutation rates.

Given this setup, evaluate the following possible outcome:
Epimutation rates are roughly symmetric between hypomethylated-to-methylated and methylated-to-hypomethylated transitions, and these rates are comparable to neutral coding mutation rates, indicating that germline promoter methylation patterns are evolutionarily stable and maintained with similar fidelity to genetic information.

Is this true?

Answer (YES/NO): NO